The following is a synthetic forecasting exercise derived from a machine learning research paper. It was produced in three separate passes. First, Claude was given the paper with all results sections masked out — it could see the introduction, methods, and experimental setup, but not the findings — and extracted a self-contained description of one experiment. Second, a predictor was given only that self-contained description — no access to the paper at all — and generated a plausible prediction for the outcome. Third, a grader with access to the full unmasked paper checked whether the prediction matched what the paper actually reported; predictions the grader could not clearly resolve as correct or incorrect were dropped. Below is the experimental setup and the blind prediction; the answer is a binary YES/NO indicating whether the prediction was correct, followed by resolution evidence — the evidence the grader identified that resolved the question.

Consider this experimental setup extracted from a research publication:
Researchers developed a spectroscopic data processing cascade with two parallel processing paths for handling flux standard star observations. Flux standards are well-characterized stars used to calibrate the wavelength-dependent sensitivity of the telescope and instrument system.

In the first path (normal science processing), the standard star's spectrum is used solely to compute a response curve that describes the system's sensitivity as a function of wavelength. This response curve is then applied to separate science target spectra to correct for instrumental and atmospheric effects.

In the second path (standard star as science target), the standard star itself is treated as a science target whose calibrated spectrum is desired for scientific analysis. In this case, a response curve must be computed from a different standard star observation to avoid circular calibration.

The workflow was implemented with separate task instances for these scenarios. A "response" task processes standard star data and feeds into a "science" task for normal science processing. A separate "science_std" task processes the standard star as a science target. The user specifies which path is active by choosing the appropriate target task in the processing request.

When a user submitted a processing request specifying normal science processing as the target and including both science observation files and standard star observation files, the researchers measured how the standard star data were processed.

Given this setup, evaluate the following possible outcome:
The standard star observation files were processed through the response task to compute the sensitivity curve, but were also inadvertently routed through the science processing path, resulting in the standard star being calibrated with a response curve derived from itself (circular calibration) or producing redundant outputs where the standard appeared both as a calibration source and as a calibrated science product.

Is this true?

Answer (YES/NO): NO